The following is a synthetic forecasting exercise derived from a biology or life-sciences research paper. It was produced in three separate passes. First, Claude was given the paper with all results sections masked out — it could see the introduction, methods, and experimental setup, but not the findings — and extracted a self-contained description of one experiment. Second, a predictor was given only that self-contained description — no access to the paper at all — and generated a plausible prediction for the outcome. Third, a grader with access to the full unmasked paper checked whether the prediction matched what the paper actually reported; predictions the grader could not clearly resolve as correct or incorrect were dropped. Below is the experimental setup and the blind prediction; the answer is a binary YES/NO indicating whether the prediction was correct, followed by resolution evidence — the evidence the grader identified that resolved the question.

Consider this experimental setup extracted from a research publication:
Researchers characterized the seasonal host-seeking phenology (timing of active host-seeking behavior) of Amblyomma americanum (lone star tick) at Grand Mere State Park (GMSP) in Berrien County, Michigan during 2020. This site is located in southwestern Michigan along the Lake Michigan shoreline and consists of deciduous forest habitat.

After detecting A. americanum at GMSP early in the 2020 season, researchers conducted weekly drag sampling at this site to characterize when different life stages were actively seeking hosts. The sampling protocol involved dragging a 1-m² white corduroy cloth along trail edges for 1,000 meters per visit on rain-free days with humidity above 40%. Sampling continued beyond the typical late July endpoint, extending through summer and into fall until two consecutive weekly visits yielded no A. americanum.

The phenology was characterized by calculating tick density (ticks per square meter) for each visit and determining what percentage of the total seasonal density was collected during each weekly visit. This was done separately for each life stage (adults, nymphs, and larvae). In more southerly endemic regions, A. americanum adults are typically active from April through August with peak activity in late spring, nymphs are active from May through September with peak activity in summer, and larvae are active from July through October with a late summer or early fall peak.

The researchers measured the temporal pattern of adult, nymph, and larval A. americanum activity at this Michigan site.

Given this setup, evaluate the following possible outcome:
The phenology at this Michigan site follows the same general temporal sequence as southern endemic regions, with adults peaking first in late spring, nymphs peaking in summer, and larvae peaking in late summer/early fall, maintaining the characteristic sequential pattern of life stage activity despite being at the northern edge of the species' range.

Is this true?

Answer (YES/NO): YES